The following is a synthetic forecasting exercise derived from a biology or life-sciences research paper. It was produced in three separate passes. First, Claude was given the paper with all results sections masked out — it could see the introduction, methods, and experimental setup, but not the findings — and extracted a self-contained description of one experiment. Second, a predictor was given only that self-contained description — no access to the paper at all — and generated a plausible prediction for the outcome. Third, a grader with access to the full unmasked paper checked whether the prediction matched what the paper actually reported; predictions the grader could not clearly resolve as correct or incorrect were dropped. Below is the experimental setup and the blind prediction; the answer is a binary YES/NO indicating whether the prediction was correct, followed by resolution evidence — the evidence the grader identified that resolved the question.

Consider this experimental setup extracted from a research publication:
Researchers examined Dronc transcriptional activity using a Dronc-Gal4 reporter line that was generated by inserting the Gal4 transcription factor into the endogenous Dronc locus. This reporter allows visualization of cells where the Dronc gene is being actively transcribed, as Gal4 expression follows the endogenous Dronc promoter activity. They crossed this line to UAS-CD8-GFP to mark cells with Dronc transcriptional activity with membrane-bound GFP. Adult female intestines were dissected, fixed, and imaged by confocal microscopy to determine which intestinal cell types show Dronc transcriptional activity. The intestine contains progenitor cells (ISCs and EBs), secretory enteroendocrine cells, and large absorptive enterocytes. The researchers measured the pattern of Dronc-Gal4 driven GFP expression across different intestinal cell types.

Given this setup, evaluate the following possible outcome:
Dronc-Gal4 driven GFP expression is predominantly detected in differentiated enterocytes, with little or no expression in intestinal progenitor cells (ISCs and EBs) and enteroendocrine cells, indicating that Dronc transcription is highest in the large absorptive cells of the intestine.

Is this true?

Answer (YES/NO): NO